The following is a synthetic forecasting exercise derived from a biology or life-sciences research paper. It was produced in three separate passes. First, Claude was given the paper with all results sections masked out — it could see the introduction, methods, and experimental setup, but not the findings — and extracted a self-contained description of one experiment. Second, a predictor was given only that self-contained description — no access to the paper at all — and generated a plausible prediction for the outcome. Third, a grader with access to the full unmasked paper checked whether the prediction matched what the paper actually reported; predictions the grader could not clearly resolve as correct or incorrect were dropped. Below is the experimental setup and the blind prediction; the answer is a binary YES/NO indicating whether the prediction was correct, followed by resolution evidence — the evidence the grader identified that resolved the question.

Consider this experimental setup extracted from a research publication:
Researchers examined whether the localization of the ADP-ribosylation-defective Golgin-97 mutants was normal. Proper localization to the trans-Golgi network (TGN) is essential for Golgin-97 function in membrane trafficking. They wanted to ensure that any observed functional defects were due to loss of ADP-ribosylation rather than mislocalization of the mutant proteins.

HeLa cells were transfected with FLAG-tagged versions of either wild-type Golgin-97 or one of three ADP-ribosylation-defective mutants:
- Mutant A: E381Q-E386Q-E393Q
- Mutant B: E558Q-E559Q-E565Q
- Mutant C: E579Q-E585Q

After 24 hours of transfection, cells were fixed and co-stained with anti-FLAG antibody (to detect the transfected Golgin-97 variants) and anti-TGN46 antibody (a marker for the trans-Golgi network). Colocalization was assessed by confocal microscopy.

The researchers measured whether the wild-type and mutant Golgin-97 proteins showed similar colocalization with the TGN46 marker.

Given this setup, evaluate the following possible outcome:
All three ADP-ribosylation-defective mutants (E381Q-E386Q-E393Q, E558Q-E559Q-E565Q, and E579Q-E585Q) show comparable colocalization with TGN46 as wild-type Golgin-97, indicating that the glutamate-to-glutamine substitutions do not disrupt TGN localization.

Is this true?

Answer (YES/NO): YES